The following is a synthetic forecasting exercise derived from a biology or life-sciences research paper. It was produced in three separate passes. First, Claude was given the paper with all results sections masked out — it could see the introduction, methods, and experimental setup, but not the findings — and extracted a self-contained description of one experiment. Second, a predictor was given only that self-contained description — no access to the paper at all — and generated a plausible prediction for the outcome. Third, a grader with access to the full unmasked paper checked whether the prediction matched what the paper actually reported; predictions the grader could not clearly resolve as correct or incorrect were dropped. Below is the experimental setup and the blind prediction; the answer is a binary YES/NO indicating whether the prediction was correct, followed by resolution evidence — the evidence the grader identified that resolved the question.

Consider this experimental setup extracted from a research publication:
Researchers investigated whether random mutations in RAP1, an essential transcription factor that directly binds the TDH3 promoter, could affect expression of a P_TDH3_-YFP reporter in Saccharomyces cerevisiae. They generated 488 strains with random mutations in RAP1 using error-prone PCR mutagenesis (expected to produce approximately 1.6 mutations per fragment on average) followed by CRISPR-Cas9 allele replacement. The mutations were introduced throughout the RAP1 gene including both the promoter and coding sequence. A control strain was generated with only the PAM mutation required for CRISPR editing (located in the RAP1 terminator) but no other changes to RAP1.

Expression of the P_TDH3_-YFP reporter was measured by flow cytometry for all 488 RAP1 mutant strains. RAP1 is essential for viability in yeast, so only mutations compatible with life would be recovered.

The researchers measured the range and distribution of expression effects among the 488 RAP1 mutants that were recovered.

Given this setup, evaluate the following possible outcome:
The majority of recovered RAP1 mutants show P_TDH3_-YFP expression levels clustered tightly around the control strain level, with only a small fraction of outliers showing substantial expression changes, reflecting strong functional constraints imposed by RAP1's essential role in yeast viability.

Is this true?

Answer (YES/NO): YES